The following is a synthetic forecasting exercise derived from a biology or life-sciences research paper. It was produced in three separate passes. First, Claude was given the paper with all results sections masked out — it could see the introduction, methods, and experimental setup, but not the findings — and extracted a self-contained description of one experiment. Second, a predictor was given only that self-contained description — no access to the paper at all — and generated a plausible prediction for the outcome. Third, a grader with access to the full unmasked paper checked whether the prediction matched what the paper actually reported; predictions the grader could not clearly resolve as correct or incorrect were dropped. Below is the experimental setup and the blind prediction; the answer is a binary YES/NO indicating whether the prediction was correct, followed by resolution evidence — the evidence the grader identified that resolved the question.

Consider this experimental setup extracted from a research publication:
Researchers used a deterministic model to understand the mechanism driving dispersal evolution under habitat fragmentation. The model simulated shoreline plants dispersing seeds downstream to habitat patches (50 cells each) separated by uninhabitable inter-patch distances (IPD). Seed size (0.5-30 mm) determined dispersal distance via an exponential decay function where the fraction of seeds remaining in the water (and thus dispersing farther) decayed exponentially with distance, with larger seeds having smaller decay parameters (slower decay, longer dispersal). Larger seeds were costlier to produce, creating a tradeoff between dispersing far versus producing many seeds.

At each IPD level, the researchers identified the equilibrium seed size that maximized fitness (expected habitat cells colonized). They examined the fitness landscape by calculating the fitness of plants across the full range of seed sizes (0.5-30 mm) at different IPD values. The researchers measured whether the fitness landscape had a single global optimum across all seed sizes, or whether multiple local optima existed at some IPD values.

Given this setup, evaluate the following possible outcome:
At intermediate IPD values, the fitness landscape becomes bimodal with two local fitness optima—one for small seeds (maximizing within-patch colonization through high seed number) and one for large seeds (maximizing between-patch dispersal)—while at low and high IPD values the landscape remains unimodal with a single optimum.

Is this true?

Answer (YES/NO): YES